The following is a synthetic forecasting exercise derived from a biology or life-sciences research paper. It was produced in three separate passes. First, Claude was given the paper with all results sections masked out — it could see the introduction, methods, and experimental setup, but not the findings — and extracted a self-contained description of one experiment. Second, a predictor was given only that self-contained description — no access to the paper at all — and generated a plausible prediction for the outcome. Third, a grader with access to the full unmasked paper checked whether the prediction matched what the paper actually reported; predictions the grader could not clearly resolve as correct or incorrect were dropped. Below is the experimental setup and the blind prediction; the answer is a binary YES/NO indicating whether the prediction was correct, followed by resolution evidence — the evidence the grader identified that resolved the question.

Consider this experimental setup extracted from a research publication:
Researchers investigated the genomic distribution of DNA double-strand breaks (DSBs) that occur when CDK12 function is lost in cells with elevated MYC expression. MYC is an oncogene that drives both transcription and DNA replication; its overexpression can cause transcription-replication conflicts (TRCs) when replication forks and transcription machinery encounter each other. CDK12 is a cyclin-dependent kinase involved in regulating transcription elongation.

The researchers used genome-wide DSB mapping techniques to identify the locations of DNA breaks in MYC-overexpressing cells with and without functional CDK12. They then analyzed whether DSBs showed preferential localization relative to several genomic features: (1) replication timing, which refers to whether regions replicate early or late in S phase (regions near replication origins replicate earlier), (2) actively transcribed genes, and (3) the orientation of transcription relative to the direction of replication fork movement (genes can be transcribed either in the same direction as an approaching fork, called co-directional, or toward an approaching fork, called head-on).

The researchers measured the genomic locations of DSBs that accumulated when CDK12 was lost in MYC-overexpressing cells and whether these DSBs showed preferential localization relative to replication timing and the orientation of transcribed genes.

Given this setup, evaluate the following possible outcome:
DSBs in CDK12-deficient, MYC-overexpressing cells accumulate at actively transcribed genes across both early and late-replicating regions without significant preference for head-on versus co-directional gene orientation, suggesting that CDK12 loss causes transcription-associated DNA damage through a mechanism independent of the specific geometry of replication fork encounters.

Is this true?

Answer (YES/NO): NO